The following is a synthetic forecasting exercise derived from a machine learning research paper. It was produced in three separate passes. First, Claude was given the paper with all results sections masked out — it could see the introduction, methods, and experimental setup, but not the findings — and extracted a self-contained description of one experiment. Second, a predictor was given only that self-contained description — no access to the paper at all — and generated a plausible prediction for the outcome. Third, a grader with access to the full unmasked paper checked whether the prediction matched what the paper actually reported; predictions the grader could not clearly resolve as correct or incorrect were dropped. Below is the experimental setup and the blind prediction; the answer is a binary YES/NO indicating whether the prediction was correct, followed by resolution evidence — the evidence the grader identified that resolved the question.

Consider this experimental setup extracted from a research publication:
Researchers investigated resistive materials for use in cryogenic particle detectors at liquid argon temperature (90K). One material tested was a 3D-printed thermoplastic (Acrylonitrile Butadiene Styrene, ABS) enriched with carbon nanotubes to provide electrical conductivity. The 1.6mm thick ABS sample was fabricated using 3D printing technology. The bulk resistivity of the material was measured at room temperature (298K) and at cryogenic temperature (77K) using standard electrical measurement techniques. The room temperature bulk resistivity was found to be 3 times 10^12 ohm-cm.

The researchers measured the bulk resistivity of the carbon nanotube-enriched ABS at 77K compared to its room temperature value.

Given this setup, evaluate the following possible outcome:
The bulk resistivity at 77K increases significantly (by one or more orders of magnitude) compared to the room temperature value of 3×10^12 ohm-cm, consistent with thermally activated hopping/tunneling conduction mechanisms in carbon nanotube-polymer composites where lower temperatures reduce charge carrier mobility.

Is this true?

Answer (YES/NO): NO